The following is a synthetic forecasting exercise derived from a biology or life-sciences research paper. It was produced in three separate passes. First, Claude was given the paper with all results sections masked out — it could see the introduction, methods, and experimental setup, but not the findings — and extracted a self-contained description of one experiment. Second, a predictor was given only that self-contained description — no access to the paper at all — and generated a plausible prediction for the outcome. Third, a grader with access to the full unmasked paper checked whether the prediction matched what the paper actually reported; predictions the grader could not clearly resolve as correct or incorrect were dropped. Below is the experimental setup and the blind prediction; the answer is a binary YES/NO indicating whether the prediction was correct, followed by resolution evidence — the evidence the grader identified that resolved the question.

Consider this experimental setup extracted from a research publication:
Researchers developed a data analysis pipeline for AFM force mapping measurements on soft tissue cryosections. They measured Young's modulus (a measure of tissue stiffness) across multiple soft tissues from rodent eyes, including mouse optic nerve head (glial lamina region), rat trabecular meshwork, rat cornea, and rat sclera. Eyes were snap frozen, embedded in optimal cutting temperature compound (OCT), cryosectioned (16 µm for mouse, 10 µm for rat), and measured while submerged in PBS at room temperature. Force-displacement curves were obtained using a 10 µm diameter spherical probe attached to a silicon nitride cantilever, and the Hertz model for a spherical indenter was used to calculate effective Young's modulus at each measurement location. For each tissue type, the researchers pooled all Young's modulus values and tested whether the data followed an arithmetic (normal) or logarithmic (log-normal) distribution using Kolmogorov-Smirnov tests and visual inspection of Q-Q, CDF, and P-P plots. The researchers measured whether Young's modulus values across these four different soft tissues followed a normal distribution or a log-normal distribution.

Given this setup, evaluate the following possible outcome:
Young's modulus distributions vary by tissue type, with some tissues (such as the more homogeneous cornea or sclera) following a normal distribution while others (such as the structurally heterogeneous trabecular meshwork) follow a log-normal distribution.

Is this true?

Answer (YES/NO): NO